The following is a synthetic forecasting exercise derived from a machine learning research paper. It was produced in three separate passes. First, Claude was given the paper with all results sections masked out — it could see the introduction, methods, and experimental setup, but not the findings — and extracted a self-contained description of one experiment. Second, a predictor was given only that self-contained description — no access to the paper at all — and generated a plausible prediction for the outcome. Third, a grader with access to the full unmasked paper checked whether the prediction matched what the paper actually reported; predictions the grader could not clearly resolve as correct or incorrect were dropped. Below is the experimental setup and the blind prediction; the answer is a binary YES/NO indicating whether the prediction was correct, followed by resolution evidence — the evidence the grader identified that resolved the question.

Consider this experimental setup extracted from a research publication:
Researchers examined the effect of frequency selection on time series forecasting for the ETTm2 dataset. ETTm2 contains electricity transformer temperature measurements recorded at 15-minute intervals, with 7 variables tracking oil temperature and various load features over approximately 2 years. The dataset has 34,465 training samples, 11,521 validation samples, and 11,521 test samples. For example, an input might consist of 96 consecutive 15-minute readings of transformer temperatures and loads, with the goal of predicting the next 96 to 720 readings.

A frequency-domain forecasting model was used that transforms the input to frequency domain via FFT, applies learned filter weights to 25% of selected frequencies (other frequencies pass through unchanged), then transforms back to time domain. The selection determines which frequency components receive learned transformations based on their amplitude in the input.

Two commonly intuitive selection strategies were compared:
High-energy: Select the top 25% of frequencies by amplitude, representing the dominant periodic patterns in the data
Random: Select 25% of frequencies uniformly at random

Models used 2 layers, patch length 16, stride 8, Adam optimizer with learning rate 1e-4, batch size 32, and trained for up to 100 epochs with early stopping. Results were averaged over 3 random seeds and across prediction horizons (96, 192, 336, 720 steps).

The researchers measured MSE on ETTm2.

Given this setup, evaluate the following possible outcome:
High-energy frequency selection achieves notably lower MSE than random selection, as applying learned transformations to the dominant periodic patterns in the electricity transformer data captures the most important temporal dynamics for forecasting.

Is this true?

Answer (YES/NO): NO